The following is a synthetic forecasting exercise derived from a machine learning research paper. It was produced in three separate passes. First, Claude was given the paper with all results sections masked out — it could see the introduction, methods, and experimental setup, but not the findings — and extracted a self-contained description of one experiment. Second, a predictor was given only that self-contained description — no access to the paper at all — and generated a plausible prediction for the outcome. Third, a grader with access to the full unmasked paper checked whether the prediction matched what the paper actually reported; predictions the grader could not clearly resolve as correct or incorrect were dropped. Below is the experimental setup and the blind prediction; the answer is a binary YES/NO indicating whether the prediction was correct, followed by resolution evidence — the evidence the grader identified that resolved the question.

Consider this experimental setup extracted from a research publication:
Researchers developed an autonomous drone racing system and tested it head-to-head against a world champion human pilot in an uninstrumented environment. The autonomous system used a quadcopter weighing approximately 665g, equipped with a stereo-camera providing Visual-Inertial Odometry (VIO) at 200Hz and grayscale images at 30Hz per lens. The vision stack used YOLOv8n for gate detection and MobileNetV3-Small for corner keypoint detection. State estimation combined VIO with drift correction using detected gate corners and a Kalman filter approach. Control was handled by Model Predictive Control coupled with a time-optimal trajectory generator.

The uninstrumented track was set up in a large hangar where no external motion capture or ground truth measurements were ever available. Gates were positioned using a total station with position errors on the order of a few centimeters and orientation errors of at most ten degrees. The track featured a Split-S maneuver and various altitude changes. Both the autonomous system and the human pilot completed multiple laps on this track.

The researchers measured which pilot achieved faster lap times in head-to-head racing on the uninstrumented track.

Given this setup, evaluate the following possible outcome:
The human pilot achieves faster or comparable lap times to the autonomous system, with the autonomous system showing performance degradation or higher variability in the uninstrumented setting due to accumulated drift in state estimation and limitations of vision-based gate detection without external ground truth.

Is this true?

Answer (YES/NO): NO